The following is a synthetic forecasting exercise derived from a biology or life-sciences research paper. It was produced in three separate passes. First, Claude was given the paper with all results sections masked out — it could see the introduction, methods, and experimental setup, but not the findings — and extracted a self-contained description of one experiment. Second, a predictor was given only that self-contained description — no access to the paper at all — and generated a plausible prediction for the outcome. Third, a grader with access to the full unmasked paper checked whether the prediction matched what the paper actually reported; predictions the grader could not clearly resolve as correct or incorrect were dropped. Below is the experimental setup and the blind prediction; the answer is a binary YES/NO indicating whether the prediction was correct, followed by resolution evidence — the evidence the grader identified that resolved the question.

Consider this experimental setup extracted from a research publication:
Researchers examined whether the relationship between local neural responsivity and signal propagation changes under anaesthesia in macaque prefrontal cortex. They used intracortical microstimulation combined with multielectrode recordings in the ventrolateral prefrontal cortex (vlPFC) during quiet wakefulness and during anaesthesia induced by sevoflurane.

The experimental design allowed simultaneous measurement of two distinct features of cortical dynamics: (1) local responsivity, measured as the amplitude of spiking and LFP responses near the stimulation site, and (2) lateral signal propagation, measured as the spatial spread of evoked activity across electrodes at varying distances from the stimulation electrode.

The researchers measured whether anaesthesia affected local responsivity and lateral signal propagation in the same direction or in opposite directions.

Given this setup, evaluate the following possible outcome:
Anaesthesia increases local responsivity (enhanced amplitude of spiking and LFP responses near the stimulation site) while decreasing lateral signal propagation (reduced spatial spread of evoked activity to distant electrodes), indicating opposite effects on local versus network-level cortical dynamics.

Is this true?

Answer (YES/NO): YES